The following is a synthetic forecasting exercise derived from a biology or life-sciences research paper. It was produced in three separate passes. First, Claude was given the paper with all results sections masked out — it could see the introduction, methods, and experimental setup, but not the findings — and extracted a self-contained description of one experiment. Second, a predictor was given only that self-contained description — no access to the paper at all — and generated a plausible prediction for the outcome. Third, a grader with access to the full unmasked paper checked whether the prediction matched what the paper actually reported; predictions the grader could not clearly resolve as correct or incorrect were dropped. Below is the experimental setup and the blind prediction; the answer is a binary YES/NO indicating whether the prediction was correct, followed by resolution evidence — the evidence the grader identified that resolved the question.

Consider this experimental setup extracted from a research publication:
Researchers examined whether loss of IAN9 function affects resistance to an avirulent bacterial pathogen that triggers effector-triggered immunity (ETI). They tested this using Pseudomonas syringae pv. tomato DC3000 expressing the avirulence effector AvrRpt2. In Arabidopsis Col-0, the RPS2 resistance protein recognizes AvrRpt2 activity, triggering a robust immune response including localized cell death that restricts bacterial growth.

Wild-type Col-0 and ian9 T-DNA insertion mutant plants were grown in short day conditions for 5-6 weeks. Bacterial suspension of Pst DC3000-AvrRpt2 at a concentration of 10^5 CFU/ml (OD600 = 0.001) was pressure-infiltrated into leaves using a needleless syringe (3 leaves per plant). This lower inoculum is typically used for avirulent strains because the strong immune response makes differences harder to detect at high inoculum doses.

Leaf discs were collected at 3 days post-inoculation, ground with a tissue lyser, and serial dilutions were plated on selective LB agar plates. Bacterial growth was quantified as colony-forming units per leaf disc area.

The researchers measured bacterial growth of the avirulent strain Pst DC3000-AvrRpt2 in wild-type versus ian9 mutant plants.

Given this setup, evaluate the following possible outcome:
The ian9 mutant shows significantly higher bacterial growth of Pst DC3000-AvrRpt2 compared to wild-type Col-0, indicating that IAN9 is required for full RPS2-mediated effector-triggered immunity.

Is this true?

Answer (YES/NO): NO